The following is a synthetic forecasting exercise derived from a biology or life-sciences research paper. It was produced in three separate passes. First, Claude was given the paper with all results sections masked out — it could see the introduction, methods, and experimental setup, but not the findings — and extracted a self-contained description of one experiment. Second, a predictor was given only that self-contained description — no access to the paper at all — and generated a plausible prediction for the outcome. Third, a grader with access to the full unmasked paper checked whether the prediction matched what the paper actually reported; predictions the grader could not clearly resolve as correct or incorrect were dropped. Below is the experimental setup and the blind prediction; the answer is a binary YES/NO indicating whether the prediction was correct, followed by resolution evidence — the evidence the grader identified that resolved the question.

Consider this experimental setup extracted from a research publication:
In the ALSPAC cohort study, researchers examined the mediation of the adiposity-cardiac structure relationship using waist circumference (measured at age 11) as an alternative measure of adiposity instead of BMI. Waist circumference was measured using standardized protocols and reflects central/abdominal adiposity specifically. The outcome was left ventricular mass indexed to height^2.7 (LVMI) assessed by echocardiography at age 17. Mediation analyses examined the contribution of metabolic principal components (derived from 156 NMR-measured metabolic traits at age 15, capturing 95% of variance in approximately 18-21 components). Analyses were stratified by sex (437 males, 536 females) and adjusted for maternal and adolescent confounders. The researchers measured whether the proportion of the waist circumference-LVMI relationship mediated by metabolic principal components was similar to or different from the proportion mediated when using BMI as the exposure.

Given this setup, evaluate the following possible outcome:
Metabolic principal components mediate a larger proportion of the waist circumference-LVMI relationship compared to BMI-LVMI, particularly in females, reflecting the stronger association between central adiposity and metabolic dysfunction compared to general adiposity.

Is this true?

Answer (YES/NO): NO